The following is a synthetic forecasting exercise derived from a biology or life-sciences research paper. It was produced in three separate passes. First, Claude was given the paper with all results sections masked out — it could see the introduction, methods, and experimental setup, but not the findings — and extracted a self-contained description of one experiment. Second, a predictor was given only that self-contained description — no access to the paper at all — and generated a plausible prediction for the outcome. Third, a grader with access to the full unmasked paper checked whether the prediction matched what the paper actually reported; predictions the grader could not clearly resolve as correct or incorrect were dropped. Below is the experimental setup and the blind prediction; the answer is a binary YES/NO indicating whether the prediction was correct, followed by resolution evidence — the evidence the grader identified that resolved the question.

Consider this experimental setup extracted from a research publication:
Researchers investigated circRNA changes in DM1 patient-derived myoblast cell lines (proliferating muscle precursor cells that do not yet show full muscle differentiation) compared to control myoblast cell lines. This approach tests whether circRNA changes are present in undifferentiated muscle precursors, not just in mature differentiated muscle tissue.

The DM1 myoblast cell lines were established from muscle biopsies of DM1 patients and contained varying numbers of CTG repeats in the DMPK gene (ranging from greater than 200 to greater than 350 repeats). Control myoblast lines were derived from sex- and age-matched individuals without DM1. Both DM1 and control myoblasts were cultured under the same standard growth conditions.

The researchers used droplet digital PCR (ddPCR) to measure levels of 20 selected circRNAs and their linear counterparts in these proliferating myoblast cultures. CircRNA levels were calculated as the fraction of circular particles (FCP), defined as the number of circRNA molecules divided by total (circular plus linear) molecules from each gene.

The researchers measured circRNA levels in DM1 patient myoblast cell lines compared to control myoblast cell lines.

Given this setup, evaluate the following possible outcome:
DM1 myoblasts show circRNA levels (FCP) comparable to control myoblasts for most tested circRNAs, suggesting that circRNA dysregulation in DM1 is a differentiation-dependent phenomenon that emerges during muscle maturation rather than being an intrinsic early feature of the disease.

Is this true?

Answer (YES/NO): NO